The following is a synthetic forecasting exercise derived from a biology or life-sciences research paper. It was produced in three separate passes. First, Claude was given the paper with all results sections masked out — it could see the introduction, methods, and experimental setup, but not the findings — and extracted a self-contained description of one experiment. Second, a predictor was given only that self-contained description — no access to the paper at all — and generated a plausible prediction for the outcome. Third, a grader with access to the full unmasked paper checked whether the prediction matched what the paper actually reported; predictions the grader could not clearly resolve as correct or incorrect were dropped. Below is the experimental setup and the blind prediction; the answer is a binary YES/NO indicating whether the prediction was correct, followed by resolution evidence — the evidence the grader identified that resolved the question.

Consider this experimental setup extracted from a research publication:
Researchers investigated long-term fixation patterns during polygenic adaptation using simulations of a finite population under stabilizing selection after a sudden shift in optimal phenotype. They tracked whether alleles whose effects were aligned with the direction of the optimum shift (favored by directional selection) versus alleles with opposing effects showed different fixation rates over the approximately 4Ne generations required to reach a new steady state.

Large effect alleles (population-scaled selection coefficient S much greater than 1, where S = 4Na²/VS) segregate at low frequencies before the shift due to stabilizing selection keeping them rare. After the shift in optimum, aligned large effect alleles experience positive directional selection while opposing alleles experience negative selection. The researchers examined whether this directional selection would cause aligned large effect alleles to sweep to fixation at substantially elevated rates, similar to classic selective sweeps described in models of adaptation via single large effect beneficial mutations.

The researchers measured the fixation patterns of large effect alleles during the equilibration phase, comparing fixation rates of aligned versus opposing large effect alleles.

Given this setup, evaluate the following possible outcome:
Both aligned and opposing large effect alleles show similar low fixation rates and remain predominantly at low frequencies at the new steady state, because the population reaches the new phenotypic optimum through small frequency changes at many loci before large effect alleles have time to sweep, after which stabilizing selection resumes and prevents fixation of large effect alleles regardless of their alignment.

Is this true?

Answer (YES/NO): NO